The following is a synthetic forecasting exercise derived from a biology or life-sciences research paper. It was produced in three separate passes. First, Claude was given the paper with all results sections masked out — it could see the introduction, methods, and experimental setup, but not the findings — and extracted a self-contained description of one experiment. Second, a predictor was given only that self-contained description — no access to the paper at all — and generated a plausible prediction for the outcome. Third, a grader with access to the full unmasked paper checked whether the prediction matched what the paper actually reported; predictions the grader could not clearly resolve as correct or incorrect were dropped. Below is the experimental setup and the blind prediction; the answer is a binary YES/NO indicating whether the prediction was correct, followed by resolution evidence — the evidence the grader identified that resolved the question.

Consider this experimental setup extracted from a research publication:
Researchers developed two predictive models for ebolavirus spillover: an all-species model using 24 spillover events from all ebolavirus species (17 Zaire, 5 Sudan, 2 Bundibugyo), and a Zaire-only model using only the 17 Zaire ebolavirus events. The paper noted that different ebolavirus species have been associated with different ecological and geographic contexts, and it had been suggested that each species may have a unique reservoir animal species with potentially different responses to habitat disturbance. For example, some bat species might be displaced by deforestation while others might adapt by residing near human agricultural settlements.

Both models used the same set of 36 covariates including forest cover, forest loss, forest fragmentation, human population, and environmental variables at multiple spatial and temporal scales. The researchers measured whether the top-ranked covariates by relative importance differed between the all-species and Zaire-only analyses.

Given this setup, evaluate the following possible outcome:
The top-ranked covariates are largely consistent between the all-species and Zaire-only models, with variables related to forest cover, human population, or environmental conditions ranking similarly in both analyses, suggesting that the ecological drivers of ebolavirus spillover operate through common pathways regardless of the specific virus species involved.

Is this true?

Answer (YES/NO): NO